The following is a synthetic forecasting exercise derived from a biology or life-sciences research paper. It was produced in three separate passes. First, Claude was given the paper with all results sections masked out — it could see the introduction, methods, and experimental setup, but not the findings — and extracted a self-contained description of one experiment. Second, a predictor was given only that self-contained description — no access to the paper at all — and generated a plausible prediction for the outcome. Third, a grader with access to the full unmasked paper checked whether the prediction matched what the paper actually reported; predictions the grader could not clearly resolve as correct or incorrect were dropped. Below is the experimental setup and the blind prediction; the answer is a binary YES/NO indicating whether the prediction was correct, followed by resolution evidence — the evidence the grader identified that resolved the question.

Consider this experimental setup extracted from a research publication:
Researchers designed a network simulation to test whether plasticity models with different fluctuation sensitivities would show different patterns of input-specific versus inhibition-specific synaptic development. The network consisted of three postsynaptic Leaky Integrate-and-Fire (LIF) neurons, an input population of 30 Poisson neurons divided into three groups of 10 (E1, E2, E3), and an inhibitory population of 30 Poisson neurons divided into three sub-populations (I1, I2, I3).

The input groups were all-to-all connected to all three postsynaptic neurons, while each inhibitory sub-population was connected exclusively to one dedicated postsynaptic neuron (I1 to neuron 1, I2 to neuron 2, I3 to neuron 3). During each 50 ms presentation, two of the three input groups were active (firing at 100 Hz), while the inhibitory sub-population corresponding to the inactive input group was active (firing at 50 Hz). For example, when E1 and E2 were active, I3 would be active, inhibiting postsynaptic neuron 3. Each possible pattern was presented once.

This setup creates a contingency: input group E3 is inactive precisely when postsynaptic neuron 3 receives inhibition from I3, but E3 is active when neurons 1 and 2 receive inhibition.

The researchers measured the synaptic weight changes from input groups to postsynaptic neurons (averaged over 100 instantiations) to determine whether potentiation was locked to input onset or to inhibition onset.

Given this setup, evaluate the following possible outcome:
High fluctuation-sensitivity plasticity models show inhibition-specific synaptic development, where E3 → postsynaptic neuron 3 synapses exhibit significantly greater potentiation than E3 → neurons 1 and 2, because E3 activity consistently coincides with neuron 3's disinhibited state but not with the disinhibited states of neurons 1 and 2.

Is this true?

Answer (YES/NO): NO